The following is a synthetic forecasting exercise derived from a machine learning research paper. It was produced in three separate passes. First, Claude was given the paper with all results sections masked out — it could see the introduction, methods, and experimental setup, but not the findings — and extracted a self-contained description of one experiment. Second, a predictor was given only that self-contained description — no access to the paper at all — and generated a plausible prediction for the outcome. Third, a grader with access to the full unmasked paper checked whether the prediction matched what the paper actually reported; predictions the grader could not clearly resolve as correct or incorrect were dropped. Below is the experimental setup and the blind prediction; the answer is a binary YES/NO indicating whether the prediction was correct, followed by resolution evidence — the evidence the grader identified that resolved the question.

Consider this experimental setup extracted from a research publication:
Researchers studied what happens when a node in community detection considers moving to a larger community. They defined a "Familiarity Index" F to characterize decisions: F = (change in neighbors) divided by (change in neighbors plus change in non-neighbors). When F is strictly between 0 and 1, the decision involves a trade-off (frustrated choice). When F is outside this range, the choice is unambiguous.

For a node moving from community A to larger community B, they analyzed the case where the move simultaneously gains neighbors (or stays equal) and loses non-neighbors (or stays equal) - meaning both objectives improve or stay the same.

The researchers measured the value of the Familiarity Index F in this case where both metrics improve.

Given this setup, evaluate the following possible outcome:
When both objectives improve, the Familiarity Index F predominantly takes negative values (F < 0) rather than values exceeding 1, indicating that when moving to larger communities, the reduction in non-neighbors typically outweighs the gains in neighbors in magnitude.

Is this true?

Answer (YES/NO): NO